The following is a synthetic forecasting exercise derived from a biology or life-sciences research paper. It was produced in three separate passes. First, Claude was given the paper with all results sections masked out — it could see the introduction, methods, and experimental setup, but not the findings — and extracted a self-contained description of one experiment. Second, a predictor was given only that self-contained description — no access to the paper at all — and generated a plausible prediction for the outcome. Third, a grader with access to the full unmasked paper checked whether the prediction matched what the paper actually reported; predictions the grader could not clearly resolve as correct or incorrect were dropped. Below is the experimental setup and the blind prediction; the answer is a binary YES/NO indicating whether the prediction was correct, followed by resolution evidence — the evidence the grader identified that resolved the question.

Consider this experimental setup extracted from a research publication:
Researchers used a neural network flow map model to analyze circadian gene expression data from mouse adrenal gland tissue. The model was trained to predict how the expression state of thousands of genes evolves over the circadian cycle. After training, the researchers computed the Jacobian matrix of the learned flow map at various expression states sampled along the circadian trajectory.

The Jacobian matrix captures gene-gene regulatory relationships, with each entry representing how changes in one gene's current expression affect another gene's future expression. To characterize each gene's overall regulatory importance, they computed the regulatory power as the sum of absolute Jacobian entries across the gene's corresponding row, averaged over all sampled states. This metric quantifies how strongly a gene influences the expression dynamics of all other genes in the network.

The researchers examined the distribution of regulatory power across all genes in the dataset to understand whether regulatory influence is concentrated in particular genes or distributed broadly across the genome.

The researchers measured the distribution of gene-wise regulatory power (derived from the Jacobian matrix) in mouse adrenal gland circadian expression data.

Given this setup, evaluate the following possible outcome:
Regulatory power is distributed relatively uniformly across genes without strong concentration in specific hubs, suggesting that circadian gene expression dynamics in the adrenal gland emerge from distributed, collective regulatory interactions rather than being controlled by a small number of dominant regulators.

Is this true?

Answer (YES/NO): NO